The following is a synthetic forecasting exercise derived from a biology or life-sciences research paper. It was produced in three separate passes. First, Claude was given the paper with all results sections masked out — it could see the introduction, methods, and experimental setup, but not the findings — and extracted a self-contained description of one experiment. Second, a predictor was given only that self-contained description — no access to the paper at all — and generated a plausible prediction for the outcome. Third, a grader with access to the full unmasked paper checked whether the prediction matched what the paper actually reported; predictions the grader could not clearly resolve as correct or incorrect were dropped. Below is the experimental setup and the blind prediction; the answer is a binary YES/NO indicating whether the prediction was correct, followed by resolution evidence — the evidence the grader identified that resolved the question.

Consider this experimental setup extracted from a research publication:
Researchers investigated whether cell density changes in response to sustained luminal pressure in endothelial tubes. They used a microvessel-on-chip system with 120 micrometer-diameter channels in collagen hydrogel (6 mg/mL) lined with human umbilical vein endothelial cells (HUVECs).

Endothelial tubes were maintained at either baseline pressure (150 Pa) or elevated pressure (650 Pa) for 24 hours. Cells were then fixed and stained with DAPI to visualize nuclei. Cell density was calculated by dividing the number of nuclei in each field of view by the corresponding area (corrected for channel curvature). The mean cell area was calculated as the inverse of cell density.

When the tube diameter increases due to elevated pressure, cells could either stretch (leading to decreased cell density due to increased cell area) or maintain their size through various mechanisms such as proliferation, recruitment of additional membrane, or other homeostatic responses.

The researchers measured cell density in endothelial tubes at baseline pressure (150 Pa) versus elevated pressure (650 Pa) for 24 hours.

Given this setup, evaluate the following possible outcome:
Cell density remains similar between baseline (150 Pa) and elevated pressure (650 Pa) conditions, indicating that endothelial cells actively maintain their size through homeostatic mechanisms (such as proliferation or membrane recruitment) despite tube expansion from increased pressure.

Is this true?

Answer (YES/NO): NO